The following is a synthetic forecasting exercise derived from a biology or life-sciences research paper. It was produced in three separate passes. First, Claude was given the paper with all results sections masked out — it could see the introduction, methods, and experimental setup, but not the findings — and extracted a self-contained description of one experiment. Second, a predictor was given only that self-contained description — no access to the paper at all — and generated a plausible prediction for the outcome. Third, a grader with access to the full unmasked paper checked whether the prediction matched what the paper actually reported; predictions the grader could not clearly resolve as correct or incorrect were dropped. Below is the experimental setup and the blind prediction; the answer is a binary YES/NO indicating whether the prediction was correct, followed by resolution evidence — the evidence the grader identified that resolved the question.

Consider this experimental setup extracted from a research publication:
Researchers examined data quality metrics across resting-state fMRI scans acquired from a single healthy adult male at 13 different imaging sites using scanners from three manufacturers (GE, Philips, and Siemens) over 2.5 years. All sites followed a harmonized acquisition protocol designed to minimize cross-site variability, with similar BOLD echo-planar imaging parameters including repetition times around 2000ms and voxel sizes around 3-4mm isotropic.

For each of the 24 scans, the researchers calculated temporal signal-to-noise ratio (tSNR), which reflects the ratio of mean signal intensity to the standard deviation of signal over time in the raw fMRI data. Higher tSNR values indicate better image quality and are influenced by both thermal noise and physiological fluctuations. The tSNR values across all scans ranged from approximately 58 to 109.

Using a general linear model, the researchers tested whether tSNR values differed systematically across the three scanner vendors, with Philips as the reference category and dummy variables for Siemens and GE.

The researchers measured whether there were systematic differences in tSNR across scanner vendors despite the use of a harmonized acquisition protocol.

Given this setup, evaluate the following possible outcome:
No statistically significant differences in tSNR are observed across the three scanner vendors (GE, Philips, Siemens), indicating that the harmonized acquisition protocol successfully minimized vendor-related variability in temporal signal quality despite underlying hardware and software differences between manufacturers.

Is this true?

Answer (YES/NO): NO